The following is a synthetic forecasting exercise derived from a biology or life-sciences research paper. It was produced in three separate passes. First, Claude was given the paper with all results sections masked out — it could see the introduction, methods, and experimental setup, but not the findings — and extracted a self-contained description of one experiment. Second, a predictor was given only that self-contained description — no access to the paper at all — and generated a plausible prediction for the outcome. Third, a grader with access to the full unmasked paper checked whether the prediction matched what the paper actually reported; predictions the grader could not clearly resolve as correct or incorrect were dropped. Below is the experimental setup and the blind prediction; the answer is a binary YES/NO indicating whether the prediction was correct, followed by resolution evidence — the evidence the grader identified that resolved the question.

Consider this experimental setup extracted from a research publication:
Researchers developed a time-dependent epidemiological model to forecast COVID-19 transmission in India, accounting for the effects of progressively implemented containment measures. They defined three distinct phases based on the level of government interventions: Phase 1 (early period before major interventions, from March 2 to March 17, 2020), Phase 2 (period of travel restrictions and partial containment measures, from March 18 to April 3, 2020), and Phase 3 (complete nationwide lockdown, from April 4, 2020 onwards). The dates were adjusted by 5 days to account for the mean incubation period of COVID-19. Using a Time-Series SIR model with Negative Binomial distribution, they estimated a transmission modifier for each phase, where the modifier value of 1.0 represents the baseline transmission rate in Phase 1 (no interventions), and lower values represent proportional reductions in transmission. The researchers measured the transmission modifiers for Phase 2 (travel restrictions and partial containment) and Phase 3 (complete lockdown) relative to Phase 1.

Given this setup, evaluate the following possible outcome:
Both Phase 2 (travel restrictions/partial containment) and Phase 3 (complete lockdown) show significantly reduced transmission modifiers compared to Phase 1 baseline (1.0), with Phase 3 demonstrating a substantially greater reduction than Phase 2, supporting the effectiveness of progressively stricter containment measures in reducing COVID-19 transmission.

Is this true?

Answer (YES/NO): YES